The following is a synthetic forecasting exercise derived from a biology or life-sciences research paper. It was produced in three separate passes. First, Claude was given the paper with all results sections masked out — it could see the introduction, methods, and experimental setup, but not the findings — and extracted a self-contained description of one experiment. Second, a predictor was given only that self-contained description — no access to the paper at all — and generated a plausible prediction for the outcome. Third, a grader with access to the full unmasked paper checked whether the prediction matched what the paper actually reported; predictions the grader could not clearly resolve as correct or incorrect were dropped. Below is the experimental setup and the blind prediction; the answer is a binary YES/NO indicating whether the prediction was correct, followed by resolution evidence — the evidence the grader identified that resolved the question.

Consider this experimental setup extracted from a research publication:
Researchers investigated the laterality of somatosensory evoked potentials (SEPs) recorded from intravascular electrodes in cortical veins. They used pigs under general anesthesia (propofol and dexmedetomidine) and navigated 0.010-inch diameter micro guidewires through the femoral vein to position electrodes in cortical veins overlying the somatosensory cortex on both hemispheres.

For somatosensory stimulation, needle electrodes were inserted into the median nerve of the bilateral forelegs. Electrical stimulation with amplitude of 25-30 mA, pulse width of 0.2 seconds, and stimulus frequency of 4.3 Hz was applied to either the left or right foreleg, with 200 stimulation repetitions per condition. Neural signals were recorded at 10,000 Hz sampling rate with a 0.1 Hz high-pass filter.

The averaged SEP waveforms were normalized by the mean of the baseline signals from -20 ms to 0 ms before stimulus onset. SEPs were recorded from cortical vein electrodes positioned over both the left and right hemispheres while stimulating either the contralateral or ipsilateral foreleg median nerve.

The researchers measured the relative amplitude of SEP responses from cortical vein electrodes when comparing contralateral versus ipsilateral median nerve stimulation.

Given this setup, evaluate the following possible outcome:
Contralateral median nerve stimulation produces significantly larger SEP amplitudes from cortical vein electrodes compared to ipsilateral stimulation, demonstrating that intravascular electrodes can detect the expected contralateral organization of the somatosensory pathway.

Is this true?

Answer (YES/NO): YES